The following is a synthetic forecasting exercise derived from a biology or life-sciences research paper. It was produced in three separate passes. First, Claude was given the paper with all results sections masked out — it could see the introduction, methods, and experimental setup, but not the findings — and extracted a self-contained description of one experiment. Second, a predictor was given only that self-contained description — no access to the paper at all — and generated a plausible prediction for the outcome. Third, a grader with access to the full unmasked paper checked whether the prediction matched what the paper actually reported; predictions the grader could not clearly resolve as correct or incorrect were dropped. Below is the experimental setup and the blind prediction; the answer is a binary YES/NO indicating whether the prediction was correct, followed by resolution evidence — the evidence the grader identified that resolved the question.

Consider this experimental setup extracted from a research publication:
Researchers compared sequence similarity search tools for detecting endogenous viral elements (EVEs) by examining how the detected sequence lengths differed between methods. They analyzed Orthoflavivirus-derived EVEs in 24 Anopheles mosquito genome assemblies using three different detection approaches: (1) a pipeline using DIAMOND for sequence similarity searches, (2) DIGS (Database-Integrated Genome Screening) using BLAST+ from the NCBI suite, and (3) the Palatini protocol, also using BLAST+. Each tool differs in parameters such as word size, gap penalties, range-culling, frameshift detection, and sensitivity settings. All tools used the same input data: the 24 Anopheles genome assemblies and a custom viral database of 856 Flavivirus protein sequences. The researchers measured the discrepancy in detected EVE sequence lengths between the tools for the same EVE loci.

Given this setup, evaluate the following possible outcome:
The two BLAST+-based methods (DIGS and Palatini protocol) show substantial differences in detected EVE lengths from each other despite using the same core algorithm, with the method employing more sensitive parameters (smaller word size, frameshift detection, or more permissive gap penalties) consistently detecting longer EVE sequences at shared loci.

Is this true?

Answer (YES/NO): NO